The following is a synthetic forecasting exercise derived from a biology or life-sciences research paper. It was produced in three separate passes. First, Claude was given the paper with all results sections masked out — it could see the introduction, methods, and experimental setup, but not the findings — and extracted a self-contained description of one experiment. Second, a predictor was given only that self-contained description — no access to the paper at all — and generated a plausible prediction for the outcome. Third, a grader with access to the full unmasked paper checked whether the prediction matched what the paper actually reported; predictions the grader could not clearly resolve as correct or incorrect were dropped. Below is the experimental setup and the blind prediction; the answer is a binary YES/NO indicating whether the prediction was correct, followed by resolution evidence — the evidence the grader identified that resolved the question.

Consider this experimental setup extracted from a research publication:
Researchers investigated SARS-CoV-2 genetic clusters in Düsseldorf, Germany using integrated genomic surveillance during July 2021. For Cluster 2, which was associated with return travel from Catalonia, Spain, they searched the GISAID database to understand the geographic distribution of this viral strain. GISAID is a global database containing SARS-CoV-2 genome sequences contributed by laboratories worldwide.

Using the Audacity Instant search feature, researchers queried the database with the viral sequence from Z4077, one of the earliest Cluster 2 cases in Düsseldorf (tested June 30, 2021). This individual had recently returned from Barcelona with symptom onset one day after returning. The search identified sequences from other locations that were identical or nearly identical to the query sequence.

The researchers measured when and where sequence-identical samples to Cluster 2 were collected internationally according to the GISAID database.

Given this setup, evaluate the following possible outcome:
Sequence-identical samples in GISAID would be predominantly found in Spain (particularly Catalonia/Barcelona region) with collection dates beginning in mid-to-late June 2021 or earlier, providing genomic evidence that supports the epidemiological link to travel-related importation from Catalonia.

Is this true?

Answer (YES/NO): NO